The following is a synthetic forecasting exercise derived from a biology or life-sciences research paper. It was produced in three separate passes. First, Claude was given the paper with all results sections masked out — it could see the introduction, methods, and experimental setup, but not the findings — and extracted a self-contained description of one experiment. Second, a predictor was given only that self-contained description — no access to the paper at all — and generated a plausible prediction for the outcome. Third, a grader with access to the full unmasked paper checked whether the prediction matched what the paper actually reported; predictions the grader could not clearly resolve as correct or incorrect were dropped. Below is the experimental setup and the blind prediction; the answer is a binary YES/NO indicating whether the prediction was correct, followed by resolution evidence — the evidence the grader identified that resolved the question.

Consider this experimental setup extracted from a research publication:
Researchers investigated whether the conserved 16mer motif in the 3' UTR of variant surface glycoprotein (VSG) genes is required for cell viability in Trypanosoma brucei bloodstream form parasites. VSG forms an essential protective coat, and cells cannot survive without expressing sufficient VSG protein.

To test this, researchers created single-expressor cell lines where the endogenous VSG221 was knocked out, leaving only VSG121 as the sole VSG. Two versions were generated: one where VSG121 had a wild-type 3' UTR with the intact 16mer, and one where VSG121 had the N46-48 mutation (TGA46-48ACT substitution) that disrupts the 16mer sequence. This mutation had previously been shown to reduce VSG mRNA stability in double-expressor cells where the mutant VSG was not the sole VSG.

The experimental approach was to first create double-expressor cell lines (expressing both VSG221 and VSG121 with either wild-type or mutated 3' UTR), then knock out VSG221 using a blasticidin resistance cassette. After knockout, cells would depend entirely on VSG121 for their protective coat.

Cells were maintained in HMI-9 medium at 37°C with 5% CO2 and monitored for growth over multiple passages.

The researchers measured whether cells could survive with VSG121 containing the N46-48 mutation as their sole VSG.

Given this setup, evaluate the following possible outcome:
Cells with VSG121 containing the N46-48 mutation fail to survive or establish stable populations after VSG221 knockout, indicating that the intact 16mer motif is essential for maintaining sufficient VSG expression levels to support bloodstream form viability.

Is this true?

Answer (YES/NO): NO